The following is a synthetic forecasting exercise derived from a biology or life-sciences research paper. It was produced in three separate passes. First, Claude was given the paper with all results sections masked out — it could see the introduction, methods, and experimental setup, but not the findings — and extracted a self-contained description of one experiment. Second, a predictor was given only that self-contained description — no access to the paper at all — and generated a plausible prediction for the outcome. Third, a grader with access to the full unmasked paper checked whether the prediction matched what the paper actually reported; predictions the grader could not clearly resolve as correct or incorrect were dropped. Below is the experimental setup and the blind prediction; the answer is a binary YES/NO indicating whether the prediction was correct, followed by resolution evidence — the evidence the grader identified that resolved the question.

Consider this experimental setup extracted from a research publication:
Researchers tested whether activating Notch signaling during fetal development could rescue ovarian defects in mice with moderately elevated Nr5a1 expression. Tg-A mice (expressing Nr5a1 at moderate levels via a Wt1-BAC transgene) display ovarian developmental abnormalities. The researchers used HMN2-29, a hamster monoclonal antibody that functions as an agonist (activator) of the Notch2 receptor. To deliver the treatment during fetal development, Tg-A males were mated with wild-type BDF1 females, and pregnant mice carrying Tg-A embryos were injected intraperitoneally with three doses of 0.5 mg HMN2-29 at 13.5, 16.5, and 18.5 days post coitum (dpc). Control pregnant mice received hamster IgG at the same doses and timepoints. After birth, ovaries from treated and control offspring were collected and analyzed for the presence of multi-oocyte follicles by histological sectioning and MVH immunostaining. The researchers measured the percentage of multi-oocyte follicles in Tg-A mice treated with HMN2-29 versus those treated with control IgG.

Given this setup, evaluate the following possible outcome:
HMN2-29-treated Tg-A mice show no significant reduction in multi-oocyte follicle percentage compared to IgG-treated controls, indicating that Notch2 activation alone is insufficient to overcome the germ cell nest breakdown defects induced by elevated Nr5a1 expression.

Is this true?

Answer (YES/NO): NO